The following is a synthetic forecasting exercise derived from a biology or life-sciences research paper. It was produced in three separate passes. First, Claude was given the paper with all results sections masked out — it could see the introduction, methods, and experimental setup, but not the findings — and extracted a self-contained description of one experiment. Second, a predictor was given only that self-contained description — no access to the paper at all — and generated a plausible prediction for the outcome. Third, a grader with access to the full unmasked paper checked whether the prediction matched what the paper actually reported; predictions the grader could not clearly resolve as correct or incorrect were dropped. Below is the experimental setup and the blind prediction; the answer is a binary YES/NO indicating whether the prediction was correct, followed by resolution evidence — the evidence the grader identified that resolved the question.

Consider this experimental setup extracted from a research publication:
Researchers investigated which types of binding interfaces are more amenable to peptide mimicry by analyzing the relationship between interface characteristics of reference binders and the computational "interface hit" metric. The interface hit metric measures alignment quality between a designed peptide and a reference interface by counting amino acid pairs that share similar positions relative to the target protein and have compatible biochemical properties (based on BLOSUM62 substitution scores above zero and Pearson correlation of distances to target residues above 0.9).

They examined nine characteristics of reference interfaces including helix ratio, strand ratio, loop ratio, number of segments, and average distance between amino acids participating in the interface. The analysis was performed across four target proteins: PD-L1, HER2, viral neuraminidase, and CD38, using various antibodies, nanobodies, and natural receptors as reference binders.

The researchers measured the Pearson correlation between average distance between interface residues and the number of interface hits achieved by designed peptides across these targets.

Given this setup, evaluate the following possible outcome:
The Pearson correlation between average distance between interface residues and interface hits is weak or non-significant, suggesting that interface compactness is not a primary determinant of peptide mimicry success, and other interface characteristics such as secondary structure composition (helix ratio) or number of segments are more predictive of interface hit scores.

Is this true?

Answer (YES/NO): NO